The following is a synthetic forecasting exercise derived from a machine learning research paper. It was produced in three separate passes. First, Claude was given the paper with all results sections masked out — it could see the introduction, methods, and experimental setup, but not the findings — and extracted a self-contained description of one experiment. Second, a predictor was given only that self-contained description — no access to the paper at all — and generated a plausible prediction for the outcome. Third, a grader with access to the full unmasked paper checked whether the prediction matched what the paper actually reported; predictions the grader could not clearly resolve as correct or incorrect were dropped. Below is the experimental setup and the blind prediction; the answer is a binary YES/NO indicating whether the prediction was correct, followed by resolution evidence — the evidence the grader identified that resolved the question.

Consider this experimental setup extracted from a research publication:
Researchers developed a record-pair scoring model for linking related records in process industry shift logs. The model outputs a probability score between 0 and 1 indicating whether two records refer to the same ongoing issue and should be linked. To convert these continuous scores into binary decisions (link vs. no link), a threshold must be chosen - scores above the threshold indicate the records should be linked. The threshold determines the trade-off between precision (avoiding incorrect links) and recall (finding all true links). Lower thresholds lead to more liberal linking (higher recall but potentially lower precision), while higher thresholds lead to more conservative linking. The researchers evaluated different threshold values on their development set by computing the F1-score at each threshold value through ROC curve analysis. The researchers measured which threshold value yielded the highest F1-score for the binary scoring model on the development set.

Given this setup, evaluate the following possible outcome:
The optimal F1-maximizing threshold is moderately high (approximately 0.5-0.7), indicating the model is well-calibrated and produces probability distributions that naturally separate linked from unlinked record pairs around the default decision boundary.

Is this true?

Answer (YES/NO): NO